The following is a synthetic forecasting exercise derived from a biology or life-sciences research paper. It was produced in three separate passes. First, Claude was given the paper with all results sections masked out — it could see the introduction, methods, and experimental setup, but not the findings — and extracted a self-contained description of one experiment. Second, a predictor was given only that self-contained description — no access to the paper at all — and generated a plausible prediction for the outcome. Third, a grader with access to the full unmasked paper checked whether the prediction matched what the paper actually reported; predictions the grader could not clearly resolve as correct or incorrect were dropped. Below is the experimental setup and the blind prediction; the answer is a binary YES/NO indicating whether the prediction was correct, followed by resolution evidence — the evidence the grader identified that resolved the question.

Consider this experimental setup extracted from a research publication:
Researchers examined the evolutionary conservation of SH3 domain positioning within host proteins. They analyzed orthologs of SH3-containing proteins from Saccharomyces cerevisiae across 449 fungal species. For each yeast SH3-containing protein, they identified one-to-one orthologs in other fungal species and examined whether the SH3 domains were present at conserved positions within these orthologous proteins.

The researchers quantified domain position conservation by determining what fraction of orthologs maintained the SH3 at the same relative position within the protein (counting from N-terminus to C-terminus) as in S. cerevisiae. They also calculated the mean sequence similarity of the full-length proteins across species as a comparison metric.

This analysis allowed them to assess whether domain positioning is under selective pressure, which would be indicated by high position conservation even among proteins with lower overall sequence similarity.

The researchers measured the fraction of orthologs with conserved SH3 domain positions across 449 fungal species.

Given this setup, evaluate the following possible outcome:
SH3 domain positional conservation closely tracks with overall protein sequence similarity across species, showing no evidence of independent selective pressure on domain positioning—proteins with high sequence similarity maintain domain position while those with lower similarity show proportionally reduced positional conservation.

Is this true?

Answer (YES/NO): NO